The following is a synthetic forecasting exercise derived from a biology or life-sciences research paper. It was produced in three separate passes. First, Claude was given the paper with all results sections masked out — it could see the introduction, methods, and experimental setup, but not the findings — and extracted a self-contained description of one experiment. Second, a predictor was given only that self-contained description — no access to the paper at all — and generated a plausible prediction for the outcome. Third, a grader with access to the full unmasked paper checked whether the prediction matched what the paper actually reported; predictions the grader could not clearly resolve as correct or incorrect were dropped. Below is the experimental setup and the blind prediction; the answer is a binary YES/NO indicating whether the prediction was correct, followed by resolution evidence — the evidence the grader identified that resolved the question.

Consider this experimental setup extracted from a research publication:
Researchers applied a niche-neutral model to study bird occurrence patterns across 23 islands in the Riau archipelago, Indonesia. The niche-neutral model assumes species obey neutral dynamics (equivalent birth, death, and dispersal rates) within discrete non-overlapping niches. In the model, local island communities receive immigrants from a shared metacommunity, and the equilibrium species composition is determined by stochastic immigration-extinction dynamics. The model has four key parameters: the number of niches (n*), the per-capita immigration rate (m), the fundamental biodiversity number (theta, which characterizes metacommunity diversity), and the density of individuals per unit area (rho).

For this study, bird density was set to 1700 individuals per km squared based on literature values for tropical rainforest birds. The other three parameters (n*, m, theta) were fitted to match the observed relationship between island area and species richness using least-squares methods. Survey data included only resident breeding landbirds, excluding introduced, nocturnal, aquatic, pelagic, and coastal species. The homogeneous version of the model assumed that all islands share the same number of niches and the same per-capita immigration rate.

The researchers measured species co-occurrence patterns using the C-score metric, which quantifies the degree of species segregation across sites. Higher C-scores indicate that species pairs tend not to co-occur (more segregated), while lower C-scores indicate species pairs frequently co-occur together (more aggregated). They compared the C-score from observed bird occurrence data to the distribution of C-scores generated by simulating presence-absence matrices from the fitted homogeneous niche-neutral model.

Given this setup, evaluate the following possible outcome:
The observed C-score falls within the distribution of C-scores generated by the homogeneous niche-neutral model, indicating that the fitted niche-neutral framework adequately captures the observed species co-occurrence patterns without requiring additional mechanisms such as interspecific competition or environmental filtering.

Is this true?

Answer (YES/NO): NO